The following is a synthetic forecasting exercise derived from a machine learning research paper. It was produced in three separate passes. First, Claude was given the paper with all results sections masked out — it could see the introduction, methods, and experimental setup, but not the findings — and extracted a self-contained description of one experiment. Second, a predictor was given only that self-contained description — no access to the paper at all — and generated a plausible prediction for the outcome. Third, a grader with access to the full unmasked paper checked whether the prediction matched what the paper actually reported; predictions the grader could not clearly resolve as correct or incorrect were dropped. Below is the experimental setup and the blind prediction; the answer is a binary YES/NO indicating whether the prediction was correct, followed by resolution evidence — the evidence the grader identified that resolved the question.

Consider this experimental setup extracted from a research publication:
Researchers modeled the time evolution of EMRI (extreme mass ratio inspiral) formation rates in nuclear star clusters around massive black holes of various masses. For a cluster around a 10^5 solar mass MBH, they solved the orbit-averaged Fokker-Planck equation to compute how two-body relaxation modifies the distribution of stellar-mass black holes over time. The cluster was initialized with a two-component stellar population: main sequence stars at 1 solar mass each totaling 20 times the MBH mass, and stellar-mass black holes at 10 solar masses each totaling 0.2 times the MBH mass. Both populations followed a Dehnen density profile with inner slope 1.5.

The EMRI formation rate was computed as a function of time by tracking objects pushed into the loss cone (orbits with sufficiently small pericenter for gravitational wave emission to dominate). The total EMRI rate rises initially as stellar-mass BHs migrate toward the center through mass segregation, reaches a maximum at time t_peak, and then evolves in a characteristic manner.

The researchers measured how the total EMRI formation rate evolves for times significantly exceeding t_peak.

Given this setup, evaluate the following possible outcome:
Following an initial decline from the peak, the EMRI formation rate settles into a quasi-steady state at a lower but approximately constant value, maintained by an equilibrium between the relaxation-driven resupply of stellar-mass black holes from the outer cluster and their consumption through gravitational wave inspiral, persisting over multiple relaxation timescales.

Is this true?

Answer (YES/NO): NO